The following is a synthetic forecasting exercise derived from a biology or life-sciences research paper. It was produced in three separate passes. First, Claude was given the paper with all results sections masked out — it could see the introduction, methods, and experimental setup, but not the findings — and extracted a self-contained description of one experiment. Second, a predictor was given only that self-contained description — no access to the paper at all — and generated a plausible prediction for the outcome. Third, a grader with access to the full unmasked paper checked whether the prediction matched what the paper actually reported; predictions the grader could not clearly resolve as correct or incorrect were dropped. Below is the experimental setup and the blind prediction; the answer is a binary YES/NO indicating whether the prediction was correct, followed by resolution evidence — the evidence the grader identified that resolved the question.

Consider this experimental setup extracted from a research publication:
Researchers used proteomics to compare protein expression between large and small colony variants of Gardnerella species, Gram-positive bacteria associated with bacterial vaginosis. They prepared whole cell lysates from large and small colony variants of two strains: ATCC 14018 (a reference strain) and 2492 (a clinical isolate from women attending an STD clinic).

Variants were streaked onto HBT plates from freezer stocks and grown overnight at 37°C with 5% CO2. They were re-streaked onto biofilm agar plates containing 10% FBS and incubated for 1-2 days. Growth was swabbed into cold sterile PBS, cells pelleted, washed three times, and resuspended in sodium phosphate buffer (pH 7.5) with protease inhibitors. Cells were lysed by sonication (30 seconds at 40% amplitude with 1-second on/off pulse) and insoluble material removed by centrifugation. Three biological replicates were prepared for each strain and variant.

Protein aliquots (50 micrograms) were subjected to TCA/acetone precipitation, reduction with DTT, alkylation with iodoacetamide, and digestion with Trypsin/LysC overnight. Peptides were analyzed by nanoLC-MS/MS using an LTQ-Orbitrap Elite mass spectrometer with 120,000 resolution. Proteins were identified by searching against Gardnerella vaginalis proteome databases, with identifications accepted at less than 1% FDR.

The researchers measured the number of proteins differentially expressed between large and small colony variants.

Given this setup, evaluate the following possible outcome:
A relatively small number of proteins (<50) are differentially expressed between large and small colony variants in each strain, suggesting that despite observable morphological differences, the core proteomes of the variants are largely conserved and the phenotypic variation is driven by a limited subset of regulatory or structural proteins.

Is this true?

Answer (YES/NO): NO